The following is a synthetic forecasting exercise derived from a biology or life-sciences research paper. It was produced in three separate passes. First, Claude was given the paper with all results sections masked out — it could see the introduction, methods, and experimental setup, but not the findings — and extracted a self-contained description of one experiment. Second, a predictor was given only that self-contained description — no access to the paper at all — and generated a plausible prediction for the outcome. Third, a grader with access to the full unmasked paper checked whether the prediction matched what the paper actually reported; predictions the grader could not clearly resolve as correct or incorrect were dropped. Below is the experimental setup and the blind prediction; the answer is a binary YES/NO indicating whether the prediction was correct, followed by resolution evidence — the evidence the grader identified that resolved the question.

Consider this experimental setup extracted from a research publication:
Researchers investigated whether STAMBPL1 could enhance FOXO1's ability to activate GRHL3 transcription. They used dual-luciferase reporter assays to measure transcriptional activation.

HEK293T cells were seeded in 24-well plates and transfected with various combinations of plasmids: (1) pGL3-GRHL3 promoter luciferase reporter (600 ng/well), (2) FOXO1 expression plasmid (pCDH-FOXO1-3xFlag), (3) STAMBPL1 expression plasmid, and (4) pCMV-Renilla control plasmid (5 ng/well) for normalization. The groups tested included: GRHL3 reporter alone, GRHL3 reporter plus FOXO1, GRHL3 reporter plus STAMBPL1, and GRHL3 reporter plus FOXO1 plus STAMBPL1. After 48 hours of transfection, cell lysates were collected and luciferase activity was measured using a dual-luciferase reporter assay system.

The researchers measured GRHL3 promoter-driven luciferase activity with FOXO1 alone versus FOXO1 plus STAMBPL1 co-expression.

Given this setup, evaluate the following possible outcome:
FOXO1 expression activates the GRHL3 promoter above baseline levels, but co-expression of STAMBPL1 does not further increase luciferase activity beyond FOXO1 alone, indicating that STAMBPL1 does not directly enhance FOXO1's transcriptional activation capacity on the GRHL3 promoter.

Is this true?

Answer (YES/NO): NO